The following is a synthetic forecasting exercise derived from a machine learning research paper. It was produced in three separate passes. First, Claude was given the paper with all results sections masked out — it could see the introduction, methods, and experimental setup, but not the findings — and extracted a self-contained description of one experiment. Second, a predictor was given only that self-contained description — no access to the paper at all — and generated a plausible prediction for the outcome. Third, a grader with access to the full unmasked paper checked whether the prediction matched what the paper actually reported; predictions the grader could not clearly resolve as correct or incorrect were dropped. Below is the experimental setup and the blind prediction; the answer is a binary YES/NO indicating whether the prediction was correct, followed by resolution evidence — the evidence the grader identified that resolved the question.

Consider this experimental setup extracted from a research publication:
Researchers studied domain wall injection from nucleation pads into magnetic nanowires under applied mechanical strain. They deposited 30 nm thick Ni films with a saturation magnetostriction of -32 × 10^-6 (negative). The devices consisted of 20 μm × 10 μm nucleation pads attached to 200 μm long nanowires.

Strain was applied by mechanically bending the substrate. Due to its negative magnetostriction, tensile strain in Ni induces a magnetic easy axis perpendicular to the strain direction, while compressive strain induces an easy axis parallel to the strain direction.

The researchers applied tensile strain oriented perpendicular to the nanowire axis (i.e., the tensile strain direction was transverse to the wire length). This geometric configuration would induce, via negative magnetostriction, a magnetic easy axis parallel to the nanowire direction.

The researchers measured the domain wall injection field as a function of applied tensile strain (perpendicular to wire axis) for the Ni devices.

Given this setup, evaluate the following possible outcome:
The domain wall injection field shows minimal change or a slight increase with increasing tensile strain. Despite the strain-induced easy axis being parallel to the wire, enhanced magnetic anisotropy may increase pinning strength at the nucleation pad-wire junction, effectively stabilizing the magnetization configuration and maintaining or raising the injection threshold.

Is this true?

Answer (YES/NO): NO